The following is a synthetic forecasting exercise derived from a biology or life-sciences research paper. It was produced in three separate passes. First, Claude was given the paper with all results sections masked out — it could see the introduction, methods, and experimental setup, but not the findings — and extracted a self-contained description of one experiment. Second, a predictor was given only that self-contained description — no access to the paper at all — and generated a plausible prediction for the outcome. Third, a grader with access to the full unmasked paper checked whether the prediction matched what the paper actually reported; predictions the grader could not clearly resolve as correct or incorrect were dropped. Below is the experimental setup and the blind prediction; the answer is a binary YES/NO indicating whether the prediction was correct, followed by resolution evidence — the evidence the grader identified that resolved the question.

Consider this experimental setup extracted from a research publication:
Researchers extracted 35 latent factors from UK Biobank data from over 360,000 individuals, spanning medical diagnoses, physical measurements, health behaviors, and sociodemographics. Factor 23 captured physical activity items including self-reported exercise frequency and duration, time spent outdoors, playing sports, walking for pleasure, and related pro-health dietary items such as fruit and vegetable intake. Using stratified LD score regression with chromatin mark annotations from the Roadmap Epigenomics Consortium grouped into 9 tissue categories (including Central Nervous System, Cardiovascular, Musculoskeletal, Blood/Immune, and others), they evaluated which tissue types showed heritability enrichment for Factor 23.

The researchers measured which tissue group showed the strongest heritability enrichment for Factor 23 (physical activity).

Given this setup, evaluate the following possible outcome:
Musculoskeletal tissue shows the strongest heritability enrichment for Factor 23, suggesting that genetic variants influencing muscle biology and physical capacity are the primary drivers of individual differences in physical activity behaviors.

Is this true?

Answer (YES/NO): NO